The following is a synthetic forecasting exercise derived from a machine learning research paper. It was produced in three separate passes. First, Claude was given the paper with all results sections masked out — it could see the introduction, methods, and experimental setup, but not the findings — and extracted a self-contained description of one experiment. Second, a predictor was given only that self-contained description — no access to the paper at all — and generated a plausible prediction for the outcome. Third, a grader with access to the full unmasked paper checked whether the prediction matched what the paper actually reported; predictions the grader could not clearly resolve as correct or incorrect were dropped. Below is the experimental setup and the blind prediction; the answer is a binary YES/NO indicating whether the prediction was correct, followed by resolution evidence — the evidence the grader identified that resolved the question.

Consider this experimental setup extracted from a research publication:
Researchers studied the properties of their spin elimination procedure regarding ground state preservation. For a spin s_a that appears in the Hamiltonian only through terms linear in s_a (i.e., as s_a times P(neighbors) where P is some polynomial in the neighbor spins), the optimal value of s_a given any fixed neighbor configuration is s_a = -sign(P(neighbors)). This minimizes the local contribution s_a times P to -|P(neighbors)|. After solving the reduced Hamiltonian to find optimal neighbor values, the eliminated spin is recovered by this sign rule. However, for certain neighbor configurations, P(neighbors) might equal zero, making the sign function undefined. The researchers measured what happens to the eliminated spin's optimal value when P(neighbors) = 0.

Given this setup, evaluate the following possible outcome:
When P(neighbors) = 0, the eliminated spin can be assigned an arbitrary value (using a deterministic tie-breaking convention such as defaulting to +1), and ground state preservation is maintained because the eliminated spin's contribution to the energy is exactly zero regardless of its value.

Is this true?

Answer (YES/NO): NO